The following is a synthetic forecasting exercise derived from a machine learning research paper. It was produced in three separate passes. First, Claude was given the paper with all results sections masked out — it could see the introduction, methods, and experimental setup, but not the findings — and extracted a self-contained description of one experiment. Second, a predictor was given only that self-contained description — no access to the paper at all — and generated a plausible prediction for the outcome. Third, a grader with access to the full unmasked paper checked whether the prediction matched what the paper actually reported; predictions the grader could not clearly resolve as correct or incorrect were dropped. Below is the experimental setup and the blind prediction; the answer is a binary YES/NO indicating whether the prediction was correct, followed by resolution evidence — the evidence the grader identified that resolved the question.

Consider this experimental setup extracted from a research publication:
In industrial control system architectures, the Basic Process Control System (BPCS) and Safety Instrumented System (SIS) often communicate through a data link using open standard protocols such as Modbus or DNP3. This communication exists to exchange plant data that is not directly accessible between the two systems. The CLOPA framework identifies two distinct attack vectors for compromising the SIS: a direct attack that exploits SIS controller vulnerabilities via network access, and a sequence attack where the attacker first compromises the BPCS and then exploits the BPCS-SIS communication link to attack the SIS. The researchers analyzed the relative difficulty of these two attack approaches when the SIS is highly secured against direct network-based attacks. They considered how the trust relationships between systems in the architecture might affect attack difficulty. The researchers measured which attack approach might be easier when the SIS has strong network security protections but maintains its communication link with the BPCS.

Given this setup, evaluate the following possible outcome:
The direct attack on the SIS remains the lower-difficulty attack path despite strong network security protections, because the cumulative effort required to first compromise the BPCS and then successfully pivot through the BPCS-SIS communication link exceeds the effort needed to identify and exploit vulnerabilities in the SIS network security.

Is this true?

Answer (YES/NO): NO